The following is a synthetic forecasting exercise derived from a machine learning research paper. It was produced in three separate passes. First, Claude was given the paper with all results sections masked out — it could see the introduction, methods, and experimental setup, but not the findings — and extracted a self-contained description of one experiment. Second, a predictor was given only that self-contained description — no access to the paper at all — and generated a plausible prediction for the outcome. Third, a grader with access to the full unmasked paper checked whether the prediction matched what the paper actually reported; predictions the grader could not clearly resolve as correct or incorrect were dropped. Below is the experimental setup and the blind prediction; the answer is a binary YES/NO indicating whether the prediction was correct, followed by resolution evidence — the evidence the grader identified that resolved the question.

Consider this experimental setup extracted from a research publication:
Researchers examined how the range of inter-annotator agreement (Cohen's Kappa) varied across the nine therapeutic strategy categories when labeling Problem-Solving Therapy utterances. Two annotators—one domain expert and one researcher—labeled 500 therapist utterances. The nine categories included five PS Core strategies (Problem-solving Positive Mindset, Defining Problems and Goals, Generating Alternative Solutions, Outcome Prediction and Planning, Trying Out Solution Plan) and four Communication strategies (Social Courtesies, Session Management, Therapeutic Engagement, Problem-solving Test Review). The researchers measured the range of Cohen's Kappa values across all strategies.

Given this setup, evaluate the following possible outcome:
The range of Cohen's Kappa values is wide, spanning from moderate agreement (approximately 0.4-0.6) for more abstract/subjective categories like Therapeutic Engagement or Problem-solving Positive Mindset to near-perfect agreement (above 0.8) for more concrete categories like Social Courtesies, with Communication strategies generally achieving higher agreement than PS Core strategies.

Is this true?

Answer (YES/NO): NO